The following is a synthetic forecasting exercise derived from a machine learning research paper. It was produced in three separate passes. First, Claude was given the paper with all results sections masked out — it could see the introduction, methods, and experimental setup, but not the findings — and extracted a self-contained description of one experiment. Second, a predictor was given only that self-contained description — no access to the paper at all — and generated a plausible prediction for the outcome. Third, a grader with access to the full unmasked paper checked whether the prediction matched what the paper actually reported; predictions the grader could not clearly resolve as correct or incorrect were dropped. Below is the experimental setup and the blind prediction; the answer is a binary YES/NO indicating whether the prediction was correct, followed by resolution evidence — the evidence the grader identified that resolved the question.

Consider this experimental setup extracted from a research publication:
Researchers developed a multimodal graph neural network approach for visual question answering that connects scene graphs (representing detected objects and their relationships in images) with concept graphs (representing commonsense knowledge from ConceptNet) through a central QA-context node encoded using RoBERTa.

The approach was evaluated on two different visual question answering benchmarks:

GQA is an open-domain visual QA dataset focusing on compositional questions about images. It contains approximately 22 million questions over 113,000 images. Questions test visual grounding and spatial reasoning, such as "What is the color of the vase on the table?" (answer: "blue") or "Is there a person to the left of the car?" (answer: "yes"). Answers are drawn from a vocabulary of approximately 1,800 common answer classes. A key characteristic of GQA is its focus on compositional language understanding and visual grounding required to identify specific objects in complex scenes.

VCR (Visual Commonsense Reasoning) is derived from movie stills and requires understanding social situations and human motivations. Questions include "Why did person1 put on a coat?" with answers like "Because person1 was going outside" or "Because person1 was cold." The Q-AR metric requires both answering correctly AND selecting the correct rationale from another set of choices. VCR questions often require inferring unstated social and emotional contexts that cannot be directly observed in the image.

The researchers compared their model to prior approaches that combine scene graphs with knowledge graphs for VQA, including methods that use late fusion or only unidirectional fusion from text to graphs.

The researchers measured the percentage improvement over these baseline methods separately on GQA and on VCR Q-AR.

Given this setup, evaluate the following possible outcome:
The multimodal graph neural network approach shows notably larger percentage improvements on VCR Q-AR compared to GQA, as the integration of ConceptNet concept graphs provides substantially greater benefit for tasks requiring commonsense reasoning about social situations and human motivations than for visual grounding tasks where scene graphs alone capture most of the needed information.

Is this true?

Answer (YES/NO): NO